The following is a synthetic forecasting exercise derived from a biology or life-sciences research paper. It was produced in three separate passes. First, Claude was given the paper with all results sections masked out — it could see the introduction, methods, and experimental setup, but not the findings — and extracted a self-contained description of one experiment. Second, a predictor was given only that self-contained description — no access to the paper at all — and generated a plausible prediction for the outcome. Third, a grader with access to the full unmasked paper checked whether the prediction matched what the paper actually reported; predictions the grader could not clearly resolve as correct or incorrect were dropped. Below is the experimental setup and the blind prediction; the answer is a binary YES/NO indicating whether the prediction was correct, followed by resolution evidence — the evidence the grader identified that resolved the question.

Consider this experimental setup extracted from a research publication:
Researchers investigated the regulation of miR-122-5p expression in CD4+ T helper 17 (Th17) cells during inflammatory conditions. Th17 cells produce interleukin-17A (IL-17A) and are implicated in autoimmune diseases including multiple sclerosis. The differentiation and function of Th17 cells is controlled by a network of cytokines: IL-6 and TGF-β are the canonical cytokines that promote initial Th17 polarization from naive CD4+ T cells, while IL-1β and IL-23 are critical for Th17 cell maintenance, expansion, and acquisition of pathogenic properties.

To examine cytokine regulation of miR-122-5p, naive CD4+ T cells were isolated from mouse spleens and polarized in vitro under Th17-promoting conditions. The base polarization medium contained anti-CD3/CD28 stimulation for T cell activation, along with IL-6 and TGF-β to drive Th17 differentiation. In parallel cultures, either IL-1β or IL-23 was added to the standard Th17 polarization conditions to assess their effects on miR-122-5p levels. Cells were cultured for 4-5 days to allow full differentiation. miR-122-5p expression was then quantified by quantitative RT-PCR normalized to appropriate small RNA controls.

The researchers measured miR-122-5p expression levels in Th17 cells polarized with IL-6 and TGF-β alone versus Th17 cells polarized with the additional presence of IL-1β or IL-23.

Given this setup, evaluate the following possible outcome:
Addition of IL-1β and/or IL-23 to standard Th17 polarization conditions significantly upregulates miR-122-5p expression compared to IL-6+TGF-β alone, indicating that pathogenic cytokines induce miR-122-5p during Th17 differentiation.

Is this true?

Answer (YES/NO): NO